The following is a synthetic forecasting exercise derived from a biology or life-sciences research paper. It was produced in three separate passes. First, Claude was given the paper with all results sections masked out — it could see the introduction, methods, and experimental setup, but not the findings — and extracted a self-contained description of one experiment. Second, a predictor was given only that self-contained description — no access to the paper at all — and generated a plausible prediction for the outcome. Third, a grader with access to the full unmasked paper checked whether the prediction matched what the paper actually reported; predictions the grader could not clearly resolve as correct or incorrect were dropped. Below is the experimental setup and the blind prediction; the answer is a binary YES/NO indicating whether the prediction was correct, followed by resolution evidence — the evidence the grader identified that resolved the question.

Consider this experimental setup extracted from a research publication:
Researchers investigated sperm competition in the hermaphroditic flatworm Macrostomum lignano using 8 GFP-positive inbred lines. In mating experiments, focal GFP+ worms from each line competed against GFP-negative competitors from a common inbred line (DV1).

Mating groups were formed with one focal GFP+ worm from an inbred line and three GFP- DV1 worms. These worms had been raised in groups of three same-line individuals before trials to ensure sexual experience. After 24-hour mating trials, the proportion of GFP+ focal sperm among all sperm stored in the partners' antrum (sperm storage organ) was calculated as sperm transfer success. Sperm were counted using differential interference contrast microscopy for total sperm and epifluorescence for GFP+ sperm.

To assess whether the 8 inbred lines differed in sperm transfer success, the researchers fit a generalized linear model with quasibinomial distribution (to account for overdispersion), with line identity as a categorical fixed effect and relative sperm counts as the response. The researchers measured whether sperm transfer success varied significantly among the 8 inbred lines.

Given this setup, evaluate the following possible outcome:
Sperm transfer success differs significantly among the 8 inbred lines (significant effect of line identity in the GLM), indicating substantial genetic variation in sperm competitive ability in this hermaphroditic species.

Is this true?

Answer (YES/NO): YES